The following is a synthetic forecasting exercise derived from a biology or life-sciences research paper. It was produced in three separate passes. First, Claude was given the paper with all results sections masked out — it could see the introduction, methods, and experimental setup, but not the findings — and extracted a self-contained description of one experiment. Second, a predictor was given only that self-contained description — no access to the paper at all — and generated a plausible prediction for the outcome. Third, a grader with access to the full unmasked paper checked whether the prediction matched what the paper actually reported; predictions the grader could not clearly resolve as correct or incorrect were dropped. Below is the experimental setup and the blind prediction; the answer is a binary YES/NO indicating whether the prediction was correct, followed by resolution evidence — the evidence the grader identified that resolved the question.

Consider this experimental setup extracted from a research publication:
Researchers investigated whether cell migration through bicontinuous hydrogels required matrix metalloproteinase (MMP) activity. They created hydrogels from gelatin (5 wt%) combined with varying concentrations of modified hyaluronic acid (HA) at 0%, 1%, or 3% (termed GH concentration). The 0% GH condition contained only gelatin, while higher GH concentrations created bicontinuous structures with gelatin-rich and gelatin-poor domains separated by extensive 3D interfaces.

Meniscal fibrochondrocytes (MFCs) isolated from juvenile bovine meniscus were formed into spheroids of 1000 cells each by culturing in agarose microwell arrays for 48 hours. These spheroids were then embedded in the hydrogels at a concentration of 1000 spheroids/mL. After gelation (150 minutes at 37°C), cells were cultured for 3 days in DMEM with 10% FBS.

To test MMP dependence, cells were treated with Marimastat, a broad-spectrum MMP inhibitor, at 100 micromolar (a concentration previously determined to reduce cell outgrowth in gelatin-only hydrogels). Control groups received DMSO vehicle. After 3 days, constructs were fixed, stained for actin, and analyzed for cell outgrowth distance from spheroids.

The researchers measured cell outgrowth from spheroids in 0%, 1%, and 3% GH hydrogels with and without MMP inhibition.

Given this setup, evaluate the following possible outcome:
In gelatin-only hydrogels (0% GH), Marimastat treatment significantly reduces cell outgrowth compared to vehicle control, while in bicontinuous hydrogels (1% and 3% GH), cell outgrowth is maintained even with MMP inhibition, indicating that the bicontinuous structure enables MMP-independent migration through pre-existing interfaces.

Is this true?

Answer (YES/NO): NO